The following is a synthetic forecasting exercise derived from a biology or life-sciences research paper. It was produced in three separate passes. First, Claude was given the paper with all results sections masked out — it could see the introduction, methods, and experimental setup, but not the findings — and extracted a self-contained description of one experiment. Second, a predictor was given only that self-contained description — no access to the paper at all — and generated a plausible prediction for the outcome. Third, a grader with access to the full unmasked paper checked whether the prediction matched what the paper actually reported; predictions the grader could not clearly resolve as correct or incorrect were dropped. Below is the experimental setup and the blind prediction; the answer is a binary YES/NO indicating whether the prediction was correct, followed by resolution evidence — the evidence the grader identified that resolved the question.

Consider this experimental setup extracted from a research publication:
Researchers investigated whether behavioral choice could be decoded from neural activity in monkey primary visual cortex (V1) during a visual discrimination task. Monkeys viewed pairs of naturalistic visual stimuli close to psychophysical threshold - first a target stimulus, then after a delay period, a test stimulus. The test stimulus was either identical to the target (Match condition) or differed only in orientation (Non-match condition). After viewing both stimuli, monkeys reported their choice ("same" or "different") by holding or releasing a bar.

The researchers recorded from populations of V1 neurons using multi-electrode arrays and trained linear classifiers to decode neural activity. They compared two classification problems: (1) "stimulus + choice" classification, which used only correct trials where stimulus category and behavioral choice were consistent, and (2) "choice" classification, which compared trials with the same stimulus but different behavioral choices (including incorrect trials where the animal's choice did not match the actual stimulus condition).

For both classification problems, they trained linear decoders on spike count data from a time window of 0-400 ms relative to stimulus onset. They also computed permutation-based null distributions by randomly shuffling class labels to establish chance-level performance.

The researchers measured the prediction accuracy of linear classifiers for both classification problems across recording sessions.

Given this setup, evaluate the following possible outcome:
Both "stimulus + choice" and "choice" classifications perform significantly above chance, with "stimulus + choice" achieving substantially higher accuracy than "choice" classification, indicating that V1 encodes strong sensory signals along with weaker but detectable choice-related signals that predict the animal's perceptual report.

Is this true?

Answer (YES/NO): NO